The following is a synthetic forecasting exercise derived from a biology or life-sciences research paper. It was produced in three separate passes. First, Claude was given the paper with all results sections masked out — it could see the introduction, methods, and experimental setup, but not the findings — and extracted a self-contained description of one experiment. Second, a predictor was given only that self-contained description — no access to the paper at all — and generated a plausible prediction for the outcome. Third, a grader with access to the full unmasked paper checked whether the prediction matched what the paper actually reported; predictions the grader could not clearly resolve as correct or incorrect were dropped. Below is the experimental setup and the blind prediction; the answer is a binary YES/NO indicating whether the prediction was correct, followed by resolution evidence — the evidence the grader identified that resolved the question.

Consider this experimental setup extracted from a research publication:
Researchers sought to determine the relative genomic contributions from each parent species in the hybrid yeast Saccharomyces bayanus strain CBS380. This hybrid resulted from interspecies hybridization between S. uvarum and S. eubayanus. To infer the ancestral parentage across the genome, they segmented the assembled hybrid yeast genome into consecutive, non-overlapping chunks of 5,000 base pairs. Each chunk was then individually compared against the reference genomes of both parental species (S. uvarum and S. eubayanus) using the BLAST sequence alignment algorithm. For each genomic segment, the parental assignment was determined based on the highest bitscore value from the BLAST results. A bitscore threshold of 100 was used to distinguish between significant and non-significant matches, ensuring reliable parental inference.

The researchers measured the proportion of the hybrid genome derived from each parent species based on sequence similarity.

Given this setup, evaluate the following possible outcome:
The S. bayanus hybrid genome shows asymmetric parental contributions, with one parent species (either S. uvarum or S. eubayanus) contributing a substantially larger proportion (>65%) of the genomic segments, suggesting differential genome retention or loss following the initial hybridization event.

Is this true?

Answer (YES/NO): NO